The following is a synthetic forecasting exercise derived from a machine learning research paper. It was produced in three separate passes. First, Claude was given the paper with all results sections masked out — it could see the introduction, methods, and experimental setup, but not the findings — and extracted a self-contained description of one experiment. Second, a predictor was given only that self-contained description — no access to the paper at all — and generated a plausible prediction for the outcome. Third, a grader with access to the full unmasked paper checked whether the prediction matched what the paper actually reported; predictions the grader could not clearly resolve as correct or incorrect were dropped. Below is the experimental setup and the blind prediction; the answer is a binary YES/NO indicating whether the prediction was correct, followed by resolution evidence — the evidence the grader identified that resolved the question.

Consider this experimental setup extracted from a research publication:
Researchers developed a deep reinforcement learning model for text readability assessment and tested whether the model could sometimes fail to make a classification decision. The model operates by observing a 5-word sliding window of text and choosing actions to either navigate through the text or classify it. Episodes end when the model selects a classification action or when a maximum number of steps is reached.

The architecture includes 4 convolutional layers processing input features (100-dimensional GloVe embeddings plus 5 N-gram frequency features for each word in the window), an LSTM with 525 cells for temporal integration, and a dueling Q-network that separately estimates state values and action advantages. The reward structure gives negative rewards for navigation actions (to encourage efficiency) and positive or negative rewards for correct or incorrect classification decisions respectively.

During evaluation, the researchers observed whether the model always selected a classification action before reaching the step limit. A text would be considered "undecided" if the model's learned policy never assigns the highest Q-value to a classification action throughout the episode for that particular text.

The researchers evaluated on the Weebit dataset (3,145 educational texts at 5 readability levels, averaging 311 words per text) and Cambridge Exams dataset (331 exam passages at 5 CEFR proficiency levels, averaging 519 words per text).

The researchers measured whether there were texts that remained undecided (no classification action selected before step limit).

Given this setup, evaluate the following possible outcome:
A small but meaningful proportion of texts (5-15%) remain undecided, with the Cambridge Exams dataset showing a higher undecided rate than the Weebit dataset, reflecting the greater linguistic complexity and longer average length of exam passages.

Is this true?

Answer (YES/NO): NO